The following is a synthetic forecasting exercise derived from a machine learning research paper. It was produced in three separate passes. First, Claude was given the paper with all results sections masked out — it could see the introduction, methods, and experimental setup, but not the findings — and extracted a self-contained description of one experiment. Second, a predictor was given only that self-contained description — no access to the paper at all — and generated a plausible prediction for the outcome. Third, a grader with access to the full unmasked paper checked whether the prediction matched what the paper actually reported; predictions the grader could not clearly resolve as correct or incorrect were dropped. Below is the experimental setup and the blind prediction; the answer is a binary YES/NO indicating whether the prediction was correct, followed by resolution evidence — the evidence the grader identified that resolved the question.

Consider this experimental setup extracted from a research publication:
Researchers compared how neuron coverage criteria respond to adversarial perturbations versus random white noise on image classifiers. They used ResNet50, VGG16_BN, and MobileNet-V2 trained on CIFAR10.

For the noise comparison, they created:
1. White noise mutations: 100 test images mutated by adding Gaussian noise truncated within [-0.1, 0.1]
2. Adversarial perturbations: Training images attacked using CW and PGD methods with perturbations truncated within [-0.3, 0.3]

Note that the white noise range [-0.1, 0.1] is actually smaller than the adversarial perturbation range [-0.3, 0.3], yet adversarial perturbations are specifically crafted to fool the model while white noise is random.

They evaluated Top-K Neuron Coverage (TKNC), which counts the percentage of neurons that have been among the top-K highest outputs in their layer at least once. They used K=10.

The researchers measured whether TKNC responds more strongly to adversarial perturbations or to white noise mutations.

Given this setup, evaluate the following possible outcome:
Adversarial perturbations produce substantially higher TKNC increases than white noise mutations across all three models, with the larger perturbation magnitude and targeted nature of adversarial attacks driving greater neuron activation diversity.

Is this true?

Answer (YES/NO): NO